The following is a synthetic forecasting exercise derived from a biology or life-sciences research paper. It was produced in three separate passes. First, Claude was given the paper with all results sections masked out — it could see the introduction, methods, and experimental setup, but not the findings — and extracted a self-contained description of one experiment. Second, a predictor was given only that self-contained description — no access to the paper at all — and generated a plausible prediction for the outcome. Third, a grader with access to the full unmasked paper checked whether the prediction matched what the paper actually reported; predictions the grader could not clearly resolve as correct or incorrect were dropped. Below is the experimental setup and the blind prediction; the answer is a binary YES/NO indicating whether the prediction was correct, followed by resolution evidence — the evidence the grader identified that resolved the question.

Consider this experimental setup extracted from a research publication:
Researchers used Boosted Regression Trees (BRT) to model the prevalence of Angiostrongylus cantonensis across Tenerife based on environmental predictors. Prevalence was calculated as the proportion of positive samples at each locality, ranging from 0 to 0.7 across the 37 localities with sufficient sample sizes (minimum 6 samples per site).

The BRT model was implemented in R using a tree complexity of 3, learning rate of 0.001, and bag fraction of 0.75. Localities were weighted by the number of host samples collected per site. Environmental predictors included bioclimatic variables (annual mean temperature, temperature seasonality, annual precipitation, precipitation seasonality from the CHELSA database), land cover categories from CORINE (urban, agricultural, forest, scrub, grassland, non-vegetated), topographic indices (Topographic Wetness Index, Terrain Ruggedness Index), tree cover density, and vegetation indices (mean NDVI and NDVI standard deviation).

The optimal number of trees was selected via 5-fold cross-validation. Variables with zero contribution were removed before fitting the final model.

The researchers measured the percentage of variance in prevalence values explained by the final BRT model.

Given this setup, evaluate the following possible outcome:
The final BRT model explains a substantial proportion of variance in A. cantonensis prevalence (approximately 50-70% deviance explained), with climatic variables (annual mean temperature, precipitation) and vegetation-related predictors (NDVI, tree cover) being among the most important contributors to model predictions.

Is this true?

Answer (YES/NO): NO